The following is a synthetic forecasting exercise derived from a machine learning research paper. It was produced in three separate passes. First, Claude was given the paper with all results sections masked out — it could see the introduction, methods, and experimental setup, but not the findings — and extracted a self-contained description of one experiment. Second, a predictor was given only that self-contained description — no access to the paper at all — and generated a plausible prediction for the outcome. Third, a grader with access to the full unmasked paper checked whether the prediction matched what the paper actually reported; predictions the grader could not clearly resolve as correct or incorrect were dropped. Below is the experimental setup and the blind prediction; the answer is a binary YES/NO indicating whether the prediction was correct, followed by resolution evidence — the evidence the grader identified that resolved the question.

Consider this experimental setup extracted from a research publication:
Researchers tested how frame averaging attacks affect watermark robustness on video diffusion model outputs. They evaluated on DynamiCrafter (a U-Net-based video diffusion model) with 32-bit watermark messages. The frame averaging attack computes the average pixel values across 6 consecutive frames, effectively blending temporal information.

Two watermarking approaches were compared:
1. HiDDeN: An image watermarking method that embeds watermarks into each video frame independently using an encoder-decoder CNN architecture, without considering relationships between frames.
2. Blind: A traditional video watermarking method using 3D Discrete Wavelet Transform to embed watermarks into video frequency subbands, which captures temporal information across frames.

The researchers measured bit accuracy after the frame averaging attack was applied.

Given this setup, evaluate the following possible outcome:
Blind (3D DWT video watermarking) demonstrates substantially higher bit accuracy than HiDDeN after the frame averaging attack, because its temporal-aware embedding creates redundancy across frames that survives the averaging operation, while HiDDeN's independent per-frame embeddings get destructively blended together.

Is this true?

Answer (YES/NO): NO